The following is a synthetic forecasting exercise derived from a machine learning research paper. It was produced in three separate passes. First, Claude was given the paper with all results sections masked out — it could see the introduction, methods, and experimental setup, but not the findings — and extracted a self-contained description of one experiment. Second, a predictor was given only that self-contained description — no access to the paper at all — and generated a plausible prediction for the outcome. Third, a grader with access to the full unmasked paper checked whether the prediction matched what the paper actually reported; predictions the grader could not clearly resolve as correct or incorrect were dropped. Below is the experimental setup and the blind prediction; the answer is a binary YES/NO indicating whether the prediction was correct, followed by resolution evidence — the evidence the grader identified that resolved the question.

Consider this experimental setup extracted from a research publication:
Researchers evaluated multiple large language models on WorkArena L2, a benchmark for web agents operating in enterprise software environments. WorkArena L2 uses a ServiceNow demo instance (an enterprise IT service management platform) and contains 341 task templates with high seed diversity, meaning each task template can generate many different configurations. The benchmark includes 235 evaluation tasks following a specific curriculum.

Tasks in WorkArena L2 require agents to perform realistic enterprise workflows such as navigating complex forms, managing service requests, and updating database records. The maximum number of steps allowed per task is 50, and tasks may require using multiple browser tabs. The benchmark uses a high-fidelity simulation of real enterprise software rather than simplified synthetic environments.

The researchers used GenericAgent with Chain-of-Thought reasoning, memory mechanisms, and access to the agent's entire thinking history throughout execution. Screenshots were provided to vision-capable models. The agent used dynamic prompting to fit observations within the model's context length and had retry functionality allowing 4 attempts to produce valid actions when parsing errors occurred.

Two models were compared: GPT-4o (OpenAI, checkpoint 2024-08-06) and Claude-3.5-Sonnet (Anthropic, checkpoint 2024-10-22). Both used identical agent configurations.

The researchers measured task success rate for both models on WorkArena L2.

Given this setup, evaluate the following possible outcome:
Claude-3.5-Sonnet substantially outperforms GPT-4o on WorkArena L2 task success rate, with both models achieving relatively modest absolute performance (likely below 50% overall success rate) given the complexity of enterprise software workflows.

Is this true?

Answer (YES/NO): YES